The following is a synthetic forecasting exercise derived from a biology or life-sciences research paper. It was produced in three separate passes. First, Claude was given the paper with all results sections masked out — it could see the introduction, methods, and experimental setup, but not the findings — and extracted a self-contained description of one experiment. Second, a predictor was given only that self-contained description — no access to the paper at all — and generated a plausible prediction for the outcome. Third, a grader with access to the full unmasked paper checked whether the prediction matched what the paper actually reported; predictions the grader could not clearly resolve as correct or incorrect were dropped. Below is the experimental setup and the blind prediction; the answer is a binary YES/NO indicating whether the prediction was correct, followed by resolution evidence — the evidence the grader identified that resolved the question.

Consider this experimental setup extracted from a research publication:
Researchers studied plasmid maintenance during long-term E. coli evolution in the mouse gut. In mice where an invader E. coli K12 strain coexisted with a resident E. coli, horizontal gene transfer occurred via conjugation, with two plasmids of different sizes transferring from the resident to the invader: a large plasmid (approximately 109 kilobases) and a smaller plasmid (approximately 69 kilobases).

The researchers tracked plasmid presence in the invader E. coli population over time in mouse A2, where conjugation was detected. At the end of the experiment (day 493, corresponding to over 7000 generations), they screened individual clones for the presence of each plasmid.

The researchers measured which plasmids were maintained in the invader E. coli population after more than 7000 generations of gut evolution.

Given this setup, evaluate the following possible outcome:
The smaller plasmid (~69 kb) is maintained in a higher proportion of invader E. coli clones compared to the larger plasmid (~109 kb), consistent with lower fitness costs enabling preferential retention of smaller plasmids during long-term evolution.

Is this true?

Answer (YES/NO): YES